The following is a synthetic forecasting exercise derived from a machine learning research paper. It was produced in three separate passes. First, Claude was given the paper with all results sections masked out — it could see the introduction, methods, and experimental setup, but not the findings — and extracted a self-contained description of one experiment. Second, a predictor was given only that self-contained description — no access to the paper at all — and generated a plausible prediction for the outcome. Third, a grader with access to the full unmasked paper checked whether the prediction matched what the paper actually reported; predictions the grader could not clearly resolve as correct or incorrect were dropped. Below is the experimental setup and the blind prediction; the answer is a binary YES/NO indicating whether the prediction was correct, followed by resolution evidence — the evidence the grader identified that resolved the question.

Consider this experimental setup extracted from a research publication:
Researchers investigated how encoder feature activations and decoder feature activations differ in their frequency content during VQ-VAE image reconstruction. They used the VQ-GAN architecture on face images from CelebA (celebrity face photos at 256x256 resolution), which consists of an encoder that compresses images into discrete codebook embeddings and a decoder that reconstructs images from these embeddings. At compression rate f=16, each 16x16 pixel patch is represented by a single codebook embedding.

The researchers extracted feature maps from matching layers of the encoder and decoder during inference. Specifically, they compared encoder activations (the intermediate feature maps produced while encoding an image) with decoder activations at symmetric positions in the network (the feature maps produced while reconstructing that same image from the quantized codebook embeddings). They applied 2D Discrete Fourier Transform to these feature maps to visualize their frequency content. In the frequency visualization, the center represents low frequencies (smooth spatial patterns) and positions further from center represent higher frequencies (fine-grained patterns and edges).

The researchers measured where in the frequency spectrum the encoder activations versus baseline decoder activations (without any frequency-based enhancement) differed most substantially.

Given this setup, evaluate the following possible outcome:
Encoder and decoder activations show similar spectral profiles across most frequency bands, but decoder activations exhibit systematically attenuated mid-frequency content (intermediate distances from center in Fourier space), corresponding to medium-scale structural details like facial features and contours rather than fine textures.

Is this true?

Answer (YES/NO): NO